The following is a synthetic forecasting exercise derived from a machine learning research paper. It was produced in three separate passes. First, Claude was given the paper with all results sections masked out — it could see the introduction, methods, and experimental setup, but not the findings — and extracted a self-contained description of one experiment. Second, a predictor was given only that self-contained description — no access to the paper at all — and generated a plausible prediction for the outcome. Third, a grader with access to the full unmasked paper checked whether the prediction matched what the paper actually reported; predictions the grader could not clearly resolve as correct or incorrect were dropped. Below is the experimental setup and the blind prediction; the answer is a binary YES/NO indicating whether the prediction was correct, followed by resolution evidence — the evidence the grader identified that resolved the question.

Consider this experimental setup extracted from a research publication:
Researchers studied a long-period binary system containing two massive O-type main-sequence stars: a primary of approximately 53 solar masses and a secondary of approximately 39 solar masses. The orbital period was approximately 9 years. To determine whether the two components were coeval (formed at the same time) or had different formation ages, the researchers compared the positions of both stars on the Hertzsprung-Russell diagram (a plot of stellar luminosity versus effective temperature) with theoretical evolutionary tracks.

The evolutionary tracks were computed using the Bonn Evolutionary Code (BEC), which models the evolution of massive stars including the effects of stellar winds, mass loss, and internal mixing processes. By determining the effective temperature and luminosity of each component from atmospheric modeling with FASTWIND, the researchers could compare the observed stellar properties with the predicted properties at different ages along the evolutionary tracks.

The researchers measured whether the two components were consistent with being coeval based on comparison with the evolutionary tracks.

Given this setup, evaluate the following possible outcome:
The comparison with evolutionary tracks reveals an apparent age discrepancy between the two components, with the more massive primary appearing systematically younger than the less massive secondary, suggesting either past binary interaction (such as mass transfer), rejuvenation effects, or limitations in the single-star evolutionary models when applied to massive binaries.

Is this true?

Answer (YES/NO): NO